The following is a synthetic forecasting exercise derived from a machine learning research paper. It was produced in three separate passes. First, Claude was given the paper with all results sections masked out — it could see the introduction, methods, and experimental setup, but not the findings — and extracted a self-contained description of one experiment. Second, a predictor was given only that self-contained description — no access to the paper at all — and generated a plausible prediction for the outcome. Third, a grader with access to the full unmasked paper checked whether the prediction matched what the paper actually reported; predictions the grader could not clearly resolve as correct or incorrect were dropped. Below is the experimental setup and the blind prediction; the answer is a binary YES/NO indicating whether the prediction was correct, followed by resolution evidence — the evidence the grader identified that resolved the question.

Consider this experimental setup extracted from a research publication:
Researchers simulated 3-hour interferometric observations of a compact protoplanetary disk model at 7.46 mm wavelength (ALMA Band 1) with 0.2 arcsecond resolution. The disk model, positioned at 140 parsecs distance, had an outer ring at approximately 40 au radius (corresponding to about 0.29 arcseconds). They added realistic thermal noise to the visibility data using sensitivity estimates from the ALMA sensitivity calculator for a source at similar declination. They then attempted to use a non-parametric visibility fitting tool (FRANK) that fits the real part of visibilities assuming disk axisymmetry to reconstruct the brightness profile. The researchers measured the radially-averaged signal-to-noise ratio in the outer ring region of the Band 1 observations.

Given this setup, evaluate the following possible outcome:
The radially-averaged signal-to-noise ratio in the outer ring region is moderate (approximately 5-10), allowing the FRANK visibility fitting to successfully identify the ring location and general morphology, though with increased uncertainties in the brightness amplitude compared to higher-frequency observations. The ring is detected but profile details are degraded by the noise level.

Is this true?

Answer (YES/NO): NO